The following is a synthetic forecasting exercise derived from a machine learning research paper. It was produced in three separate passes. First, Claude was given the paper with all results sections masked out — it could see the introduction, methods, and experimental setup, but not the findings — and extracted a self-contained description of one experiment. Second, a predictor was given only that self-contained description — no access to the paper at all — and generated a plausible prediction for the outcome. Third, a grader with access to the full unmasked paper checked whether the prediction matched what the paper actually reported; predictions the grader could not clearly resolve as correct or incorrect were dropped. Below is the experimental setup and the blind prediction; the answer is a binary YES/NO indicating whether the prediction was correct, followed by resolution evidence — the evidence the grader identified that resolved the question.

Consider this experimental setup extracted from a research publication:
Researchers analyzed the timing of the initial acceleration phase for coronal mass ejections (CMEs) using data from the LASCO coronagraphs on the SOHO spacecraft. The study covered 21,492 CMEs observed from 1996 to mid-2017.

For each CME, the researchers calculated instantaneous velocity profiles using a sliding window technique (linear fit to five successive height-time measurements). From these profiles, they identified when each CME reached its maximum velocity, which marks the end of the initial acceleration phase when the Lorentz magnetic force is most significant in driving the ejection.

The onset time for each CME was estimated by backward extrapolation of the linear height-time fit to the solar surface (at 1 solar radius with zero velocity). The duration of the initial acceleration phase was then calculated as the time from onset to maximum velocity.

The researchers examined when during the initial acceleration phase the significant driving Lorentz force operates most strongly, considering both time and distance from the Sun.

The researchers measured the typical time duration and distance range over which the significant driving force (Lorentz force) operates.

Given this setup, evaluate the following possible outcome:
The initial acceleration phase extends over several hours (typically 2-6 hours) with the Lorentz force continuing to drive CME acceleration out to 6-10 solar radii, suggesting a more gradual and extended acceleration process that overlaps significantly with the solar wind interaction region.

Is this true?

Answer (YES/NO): NO